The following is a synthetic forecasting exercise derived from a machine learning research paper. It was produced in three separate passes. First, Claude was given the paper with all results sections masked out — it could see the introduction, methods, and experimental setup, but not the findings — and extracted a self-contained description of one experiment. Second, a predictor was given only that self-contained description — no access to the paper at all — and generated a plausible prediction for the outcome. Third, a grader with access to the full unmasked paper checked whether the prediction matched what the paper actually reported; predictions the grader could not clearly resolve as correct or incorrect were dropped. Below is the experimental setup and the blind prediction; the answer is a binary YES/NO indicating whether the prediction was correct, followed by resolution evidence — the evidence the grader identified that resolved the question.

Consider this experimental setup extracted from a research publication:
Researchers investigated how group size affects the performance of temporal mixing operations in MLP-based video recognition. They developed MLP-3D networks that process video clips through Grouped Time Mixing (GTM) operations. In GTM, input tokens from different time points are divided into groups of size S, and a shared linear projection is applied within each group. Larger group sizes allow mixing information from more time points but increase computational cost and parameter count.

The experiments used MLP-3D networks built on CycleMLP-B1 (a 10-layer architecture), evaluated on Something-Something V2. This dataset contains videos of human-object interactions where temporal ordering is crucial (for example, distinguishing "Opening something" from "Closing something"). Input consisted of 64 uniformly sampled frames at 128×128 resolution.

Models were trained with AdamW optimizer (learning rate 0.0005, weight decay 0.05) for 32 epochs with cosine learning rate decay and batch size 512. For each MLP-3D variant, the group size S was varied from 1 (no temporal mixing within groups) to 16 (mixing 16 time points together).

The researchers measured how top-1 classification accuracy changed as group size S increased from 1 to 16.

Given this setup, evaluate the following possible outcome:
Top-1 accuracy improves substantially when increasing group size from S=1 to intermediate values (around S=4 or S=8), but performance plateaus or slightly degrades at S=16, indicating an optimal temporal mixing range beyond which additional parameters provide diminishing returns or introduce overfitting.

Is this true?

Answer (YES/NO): YES